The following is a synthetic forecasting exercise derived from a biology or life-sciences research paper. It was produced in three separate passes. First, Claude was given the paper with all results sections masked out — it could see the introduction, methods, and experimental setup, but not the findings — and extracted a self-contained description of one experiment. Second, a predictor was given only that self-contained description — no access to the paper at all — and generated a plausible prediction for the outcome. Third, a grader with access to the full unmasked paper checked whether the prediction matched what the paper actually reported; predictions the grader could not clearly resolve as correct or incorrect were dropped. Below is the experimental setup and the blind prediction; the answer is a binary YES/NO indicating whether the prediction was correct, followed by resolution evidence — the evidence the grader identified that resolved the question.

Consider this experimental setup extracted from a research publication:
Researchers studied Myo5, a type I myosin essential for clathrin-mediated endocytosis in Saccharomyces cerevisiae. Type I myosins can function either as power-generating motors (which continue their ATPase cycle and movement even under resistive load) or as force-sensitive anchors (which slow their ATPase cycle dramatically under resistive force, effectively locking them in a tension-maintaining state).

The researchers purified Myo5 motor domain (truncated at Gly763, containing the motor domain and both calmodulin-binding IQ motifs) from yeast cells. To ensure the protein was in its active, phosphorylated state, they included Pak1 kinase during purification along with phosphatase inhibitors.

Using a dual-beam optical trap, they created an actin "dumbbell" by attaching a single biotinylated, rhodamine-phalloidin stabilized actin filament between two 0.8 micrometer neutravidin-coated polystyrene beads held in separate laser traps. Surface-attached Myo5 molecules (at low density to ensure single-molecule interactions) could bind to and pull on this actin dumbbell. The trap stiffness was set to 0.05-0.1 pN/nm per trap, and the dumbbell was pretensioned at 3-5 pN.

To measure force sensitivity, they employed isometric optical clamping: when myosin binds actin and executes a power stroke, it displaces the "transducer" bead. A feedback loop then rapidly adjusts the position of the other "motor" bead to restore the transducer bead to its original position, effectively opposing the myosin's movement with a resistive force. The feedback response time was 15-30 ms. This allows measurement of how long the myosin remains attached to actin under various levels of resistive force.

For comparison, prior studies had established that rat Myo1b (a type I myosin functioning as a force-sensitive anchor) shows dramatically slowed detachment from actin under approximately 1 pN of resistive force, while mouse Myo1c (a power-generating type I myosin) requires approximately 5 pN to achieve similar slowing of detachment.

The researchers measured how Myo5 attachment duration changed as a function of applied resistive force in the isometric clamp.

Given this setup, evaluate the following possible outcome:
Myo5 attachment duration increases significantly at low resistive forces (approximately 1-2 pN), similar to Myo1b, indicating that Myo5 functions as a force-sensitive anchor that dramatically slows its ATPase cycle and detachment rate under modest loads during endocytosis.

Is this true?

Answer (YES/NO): NO